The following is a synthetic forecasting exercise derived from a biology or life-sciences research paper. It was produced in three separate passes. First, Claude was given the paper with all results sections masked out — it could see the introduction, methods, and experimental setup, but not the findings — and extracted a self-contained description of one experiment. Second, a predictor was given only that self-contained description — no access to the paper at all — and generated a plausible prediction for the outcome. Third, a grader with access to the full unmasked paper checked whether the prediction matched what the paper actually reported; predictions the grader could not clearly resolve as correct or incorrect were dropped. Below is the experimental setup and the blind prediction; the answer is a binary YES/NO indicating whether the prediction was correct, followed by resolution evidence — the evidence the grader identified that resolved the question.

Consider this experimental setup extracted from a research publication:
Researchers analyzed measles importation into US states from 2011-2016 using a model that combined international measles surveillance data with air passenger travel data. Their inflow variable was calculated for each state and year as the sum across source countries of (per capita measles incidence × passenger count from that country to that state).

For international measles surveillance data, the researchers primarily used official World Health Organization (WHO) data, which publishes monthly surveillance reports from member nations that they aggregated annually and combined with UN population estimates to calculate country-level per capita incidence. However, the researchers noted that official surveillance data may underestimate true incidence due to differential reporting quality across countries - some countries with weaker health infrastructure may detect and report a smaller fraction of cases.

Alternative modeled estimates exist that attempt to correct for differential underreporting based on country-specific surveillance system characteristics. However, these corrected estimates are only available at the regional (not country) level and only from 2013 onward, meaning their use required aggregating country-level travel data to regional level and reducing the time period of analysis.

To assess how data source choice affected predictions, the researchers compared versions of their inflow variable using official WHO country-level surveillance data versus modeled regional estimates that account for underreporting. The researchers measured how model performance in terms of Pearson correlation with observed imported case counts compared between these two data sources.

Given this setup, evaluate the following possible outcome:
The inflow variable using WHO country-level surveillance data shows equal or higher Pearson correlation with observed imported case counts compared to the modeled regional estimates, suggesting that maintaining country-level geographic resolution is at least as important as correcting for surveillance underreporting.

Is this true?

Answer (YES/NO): YES